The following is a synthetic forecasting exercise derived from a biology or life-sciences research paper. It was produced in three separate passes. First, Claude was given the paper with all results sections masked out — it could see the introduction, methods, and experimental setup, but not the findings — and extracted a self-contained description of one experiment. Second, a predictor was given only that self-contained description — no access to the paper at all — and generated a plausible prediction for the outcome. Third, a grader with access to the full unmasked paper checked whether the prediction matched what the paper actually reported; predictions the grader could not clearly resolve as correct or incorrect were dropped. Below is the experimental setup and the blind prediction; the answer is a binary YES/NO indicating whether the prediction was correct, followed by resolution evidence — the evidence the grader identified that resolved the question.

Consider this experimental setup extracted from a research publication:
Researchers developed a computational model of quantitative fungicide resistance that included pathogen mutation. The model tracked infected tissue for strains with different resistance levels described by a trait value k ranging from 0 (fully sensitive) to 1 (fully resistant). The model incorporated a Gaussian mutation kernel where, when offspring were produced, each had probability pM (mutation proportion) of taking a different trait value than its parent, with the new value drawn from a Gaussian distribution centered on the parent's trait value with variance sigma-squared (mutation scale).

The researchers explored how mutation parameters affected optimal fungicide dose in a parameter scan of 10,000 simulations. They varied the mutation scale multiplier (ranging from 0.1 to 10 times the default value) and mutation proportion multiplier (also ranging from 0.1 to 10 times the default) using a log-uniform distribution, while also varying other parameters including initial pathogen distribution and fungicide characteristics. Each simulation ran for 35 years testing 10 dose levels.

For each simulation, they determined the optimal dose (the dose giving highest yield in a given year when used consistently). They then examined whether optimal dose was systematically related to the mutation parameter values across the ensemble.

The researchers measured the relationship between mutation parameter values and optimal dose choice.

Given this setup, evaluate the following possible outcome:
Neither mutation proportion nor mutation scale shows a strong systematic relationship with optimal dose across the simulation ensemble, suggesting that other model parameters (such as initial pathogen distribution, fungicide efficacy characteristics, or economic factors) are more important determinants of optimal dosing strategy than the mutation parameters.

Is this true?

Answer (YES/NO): NO